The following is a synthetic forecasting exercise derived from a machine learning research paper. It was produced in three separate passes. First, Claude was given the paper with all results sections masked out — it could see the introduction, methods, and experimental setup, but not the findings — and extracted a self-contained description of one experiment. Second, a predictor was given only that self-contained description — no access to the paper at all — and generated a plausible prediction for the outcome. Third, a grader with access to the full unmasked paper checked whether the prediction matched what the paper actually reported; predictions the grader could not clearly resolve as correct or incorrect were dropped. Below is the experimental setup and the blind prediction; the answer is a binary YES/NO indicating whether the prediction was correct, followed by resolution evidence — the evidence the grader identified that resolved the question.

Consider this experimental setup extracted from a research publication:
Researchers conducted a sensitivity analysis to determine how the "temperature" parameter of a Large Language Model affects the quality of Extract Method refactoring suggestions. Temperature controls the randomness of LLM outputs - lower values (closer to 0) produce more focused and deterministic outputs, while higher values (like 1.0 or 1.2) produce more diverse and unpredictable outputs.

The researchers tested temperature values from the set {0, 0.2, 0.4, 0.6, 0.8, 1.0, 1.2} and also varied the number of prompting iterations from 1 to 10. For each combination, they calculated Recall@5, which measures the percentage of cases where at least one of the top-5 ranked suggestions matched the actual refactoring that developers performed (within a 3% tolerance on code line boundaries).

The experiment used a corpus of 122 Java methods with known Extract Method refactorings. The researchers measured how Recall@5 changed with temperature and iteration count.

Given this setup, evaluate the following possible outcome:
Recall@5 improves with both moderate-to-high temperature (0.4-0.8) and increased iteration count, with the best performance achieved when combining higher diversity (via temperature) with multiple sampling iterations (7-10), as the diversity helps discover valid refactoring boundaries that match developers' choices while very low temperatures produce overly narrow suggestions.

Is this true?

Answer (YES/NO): NO